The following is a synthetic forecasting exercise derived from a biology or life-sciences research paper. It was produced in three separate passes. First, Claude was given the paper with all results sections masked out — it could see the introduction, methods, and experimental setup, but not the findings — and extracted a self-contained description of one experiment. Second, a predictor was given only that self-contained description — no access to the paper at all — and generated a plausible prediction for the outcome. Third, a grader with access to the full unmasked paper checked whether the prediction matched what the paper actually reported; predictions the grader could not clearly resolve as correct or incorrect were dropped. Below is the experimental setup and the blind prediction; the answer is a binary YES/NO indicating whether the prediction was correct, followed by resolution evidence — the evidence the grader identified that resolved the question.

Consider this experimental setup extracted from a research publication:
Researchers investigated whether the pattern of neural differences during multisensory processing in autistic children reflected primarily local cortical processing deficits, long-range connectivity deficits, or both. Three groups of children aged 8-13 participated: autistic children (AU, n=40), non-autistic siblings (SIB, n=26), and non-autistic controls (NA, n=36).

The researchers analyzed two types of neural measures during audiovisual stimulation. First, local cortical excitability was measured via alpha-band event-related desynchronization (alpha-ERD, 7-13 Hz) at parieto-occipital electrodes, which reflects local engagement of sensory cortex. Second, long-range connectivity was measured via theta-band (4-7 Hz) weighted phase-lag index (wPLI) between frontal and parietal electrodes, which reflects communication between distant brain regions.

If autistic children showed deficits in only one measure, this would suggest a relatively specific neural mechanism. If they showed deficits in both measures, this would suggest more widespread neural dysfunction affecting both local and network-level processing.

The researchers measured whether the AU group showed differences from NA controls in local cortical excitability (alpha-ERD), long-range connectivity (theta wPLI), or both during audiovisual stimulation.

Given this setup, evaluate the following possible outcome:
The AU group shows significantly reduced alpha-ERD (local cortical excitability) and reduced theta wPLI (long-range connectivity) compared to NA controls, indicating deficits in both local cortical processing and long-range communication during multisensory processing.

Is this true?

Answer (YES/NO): YES